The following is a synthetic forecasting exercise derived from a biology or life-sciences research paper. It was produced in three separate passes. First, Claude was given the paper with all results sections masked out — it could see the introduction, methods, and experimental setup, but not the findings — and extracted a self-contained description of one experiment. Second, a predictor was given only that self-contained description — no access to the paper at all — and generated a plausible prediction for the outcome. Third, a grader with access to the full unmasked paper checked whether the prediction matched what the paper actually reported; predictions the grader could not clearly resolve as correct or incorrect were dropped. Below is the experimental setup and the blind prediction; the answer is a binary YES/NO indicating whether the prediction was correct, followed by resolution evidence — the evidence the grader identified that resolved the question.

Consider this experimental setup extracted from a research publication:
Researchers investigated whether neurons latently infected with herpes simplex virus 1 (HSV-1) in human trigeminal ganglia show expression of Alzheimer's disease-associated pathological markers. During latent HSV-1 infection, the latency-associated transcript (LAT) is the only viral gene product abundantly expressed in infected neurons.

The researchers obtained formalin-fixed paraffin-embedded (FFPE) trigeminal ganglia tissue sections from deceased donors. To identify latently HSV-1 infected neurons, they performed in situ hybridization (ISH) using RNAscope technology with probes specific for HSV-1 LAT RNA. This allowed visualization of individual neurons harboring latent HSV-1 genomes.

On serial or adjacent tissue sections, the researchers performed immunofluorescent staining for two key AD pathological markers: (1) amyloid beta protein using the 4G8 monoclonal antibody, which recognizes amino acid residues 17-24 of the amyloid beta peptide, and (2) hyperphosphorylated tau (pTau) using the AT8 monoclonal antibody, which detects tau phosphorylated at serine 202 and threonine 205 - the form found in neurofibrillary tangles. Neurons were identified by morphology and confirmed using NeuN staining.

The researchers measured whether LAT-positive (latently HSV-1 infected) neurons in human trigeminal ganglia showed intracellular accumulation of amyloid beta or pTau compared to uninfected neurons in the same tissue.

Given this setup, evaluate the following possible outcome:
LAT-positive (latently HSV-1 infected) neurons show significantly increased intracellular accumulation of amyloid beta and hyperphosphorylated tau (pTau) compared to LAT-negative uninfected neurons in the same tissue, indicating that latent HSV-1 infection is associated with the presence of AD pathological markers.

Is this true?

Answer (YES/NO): NO